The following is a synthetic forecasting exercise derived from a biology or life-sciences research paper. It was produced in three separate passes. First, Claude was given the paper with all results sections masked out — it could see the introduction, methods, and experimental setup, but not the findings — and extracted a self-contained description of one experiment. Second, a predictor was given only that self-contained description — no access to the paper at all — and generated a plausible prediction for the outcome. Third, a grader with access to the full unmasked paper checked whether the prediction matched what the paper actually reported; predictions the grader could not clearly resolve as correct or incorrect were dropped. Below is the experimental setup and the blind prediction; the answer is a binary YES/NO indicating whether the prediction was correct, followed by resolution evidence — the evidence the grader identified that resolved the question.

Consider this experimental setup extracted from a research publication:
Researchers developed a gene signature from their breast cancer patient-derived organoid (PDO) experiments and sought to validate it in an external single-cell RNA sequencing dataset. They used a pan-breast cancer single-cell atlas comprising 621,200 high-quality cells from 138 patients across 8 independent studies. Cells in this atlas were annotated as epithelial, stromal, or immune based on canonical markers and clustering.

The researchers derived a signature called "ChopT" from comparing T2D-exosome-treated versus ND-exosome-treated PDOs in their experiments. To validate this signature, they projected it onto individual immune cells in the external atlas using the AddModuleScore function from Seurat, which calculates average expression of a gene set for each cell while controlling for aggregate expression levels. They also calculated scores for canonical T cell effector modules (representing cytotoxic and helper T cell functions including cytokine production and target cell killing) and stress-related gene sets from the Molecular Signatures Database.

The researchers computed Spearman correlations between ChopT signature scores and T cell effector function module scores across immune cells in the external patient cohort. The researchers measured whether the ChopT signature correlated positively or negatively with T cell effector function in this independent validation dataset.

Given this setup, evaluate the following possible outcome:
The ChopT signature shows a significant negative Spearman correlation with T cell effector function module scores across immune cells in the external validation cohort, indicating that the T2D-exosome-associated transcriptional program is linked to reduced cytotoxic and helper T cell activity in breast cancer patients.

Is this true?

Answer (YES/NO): YES